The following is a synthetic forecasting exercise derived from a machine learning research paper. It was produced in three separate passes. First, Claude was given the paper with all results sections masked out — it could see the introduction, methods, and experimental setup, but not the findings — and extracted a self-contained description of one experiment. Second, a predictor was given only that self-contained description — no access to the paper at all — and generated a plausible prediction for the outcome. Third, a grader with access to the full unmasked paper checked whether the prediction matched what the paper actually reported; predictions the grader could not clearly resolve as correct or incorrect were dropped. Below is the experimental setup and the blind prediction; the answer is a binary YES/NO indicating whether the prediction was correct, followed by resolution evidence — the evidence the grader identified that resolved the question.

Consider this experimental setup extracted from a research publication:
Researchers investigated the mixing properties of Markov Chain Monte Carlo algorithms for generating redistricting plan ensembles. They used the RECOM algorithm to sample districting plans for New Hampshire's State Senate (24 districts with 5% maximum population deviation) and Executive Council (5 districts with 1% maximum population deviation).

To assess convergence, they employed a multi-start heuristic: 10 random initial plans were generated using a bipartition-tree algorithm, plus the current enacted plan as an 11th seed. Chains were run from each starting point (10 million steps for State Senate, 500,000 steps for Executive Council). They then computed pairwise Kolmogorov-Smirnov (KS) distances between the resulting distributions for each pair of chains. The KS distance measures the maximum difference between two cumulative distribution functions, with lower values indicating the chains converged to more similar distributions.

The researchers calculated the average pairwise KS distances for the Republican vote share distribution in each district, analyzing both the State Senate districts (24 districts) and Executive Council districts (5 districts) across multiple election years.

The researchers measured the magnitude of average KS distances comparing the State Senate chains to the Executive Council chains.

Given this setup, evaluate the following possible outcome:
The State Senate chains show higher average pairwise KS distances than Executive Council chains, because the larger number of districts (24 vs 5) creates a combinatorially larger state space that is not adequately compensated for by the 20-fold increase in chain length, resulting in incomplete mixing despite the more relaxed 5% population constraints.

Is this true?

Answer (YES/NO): NO